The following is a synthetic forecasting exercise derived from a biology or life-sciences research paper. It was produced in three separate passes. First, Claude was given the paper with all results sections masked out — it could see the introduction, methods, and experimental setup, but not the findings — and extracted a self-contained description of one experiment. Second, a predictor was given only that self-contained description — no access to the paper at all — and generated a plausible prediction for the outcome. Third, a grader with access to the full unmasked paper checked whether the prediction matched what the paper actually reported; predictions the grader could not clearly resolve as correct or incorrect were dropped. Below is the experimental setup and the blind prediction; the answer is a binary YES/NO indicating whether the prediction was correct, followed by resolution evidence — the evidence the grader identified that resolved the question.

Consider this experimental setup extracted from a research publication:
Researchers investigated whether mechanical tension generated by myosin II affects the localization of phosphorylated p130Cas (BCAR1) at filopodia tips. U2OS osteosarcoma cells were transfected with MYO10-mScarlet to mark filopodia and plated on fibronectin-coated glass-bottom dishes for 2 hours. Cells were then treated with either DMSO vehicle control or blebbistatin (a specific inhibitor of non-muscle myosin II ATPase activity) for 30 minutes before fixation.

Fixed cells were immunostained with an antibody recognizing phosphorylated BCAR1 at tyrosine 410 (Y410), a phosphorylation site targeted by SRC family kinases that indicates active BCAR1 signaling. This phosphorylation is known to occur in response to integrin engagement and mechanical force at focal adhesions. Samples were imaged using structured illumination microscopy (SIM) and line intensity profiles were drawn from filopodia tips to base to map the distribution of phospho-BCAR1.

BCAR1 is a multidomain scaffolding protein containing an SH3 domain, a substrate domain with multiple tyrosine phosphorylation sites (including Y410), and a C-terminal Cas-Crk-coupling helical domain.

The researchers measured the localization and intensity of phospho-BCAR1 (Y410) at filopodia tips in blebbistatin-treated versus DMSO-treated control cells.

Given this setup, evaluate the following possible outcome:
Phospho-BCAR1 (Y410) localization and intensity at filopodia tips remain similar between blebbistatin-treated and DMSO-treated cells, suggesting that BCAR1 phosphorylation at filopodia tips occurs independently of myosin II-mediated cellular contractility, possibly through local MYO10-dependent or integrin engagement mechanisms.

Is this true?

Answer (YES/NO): YES